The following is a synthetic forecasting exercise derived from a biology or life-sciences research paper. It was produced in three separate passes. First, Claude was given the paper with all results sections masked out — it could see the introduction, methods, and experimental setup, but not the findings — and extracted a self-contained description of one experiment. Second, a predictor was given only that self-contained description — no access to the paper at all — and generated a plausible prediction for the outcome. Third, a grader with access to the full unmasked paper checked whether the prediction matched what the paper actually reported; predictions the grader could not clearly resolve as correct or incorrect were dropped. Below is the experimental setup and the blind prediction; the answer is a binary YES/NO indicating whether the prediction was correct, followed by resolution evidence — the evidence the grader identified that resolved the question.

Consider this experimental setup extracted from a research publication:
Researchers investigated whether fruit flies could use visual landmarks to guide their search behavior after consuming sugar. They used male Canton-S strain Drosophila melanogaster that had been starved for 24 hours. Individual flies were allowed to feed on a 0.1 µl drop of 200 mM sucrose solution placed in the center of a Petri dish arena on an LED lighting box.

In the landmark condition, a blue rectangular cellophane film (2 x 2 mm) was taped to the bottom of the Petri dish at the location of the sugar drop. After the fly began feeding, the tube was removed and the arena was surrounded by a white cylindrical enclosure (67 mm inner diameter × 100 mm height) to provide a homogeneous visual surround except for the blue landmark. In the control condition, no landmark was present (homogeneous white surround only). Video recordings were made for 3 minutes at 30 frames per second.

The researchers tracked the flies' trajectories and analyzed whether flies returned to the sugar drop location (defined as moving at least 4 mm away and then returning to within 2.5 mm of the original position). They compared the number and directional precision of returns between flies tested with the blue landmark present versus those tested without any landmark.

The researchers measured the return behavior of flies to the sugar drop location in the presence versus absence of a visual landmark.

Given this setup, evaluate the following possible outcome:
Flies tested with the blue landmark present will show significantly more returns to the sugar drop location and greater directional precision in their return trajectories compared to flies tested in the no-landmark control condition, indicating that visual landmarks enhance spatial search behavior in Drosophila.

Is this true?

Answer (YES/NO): NO